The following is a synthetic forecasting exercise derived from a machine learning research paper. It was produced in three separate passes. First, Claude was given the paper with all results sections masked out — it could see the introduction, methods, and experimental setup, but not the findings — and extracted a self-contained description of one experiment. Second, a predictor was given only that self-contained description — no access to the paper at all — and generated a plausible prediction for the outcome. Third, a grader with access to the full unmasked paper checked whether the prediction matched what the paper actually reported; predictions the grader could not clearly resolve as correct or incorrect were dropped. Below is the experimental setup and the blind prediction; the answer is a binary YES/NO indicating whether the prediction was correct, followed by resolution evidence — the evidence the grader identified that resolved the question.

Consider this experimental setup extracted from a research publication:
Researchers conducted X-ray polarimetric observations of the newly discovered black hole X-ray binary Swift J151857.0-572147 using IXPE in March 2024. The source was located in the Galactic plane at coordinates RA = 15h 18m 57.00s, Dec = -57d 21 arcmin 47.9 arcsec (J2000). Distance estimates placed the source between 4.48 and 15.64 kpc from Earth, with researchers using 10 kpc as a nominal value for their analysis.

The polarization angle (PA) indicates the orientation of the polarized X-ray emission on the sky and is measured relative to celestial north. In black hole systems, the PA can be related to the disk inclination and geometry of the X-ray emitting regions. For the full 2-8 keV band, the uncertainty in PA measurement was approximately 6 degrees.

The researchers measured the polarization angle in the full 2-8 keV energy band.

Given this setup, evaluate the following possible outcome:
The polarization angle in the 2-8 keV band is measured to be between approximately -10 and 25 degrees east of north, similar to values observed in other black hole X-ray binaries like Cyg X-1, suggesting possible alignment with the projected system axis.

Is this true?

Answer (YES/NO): NO